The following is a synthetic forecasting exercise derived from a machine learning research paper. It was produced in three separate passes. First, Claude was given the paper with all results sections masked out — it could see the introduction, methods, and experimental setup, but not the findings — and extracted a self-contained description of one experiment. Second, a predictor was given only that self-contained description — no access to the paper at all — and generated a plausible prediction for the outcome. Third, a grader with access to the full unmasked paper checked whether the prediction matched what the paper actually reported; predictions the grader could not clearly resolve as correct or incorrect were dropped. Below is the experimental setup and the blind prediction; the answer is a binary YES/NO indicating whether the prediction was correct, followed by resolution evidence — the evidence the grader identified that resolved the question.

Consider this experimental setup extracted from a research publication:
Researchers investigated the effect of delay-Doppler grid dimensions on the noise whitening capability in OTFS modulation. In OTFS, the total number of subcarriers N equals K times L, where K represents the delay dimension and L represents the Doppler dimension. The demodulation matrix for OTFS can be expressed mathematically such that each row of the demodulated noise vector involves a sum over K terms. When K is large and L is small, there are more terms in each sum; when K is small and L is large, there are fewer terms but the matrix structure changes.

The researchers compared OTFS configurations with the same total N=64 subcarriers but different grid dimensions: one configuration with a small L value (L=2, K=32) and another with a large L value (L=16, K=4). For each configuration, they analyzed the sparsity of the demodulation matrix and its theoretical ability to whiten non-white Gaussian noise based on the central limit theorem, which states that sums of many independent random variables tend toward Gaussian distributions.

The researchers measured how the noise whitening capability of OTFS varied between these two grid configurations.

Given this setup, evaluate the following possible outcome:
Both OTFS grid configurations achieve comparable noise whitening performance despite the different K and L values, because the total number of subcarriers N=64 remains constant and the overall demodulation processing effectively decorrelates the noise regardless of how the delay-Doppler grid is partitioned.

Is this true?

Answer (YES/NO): NO